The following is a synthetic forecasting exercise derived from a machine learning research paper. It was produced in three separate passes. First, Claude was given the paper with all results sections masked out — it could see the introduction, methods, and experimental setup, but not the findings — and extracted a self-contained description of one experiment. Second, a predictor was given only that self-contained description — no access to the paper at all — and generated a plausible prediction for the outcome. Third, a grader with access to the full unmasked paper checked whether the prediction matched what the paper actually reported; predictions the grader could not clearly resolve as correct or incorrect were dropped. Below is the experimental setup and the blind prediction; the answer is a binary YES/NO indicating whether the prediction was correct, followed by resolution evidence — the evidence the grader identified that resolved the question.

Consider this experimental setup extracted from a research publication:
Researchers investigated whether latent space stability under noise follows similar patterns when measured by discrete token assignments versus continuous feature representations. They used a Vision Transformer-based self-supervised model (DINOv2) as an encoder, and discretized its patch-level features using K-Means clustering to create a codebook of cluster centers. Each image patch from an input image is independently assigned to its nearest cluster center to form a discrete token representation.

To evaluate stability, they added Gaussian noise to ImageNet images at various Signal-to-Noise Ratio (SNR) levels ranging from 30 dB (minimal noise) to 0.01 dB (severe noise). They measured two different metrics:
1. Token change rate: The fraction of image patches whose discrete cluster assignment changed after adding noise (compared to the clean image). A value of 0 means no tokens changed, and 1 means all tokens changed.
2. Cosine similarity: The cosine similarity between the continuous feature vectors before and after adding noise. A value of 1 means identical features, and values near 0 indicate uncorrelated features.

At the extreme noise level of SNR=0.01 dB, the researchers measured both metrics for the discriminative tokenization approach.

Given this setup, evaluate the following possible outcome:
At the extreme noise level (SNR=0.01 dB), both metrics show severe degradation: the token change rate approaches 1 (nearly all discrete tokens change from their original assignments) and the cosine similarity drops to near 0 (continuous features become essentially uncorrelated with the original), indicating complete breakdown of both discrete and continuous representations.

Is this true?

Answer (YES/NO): NO